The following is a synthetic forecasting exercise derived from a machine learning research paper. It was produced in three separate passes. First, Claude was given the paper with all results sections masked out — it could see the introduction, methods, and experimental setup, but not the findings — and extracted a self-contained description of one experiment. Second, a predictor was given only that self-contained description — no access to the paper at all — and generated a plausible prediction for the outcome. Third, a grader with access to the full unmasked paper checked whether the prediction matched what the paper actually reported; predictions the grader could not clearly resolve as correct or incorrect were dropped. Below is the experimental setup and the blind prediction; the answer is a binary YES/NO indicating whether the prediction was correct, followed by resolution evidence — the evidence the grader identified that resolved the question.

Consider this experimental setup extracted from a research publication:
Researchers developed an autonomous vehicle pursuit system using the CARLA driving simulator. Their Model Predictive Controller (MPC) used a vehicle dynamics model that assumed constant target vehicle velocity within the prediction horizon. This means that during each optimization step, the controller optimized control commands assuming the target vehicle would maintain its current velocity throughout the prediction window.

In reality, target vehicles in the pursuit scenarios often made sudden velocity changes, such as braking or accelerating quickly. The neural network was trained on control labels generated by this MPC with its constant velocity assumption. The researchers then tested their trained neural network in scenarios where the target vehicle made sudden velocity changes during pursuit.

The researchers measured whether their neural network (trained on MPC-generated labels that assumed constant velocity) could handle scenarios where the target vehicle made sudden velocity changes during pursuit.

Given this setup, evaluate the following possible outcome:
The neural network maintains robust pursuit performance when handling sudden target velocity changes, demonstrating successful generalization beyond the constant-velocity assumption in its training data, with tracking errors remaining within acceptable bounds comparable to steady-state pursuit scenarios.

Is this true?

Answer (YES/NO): YES